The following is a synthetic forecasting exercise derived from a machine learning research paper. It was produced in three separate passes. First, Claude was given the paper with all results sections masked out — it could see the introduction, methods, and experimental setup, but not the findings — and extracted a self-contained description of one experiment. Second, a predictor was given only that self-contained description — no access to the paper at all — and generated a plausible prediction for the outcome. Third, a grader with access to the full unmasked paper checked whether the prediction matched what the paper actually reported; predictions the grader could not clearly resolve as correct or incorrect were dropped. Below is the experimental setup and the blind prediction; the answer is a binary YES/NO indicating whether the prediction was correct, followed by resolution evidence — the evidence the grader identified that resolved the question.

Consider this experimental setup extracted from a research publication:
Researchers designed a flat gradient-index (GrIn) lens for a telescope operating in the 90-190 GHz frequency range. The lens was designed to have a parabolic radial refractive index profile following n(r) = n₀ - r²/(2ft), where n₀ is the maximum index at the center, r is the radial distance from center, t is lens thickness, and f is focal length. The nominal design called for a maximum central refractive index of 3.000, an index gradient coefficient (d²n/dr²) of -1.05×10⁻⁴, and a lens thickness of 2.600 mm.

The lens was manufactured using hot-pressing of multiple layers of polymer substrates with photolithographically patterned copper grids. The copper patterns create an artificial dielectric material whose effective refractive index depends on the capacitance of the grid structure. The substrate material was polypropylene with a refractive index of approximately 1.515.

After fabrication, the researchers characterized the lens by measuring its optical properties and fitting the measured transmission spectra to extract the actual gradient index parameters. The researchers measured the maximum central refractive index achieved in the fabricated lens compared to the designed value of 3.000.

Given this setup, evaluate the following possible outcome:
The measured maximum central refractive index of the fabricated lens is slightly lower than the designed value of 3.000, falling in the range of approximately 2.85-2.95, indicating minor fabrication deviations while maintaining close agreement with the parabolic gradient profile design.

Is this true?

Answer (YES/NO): NO